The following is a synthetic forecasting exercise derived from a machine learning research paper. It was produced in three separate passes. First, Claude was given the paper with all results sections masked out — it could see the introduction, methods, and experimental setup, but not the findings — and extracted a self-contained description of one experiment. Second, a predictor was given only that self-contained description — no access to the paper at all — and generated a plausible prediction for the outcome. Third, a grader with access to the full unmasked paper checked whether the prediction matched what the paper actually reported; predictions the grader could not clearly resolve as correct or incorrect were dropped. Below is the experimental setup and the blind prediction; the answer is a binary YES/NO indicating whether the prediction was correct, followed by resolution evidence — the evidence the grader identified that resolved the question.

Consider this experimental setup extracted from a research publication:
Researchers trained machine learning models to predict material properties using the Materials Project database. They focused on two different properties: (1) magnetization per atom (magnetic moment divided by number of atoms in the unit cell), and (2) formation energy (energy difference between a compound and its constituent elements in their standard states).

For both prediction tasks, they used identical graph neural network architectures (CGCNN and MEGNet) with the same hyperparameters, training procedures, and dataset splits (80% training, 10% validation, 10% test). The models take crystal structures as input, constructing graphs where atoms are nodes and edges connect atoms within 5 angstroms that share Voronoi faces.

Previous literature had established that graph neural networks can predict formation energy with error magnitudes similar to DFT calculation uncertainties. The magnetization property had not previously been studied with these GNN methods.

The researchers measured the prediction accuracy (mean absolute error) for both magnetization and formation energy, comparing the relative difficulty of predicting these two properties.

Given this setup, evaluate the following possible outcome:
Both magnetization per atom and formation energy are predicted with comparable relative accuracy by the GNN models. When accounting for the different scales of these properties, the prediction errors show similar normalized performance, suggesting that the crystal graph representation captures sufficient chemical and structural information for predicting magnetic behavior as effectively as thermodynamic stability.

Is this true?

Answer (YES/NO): NO